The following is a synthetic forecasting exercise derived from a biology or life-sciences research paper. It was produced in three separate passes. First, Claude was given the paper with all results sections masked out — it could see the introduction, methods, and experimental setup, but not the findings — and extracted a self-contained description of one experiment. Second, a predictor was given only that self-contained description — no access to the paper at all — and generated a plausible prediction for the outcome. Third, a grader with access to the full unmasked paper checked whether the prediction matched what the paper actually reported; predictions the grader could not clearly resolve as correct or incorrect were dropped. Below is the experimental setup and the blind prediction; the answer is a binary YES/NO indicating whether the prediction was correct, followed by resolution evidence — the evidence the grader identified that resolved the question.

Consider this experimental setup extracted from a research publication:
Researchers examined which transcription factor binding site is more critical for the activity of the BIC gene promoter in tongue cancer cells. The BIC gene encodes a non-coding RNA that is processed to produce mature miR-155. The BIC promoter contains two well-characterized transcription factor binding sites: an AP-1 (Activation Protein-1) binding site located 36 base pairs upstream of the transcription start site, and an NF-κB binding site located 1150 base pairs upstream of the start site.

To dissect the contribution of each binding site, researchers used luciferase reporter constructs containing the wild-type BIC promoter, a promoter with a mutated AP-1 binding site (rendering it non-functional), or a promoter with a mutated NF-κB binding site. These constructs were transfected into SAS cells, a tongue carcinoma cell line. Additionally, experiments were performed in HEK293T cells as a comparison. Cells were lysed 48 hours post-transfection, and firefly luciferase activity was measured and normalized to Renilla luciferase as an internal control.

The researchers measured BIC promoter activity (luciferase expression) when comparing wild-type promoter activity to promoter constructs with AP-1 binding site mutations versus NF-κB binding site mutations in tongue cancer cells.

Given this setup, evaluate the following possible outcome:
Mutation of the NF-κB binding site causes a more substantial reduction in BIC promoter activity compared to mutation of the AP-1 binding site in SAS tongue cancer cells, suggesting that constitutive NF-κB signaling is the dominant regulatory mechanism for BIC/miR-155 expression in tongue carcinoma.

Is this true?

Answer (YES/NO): NO